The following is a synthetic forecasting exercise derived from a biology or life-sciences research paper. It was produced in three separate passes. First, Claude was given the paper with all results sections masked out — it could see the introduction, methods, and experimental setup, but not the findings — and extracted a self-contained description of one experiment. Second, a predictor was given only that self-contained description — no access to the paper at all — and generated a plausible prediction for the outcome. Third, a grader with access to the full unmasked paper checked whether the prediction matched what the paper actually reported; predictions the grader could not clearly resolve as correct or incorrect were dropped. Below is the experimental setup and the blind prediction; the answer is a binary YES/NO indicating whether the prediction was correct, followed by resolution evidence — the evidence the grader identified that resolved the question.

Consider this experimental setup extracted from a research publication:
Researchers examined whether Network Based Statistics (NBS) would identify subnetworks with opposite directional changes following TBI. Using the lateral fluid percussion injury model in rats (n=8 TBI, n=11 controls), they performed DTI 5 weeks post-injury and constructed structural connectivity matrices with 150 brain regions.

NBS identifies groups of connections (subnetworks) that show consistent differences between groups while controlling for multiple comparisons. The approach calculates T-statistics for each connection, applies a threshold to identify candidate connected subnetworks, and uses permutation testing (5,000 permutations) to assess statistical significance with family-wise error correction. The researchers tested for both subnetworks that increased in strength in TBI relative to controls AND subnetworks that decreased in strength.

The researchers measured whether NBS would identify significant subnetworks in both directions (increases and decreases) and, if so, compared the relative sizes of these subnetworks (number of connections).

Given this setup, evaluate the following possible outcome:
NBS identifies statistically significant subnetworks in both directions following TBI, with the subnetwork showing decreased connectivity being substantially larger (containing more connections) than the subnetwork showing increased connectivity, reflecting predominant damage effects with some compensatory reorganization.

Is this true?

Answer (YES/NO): NO